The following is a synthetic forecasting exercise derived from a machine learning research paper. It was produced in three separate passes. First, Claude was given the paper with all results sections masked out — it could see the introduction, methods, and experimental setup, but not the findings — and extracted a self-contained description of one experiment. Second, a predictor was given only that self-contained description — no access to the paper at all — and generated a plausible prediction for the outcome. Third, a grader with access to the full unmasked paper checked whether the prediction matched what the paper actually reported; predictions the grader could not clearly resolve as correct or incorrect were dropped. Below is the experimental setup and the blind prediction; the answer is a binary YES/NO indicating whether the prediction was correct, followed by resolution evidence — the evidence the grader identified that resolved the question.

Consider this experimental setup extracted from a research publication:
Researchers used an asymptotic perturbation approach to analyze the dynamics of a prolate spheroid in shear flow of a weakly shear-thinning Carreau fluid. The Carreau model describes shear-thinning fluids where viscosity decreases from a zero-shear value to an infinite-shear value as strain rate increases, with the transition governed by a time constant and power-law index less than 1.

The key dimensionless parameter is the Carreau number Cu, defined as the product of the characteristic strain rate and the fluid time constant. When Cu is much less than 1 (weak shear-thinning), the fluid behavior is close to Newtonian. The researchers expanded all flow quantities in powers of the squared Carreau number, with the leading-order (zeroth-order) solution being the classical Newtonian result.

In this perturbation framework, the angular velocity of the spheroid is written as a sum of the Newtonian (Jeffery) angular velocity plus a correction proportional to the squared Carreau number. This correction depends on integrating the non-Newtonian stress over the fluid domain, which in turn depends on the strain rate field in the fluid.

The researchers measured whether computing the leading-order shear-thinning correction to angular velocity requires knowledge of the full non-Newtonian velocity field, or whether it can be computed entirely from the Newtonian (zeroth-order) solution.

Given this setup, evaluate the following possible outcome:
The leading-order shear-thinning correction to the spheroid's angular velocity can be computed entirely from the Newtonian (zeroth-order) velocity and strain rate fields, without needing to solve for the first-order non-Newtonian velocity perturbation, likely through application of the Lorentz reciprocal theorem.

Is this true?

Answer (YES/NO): YES